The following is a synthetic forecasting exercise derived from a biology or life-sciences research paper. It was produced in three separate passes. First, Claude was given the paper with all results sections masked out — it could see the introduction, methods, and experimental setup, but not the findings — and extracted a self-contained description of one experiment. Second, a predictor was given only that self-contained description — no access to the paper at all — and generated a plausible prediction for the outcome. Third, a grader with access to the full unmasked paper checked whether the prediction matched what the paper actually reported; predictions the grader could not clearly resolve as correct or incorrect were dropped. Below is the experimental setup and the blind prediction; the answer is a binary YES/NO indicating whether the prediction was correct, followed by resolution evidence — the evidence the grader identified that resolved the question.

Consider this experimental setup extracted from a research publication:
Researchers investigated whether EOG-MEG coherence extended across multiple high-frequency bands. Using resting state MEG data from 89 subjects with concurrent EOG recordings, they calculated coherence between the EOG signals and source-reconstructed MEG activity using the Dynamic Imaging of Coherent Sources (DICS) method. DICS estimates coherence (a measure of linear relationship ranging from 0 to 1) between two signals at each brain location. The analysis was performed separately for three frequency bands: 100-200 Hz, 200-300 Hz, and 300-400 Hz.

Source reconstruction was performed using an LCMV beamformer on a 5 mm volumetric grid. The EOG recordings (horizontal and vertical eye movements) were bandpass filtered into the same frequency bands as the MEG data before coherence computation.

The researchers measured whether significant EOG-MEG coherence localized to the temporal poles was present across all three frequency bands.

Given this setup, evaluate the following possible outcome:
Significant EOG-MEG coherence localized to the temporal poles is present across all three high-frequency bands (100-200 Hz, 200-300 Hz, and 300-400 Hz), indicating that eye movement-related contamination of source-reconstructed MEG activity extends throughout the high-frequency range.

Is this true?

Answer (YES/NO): NO